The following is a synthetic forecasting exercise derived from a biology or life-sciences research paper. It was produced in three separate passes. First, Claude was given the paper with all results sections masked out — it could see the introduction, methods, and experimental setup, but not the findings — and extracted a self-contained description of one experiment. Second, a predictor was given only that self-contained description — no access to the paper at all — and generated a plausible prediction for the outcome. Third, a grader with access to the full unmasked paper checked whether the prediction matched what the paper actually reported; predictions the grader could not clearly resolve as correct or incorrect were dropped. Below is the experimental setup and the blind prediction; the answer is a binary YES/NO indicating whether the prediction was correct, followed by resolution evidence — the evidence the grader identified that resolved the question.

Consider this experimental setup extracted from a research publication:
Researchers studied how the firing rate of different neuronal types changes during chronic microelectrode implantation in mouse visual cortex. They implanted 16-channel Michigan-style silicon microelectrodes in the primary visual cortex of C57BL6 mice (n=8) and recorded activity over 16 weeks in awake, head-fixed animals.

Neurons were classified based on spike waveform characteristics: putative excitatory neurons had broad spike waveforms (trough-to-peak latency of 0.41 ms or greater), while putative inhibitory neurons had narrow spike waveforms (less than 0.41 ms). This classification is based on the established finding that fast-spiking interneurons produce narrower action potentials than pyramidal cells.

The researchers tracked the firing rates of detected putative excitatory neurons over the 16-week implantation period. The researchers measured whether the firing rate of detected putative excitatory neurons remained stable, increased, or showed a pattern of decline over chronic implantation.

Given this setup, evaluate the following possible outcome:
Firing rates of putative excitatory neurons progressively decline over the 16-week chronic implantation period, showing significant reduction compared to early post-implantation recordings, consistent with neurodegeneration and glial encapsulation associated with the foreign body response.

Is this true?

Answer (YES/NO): NO